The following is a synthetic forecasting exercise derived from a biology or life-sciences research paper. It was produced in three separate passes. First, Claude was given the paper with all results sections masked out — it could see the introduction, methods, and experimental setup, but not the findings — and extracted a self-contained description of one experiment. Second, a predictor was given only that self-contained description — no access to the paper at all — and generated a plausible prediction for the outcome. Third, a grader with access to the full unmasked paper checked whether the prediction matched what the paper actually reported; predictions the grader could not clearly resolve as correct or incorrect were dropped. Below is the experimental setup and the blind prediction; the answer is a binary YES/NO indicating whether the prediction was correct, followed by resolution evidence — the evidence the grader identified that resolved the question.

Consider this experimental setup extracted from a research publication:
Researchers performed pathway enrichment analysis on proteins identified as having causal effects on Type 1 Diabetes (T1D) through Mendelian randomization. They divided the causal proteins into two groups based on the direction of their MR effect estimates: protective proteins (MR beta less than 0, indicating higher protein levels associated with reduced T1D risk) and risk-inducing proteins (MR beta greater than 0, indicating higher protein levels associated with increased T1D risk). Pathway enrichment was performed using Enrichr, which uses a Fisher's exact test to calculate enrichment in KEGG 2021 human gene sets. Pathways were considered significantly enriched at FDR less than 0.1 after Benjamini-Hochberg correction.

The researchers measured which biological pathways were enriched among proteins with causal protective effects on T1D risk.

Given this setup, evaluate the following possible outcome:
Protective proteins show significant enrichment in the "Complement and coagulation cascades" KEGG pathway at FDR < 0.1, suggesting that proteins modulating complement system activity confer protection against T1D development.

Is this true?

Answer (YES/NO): NO